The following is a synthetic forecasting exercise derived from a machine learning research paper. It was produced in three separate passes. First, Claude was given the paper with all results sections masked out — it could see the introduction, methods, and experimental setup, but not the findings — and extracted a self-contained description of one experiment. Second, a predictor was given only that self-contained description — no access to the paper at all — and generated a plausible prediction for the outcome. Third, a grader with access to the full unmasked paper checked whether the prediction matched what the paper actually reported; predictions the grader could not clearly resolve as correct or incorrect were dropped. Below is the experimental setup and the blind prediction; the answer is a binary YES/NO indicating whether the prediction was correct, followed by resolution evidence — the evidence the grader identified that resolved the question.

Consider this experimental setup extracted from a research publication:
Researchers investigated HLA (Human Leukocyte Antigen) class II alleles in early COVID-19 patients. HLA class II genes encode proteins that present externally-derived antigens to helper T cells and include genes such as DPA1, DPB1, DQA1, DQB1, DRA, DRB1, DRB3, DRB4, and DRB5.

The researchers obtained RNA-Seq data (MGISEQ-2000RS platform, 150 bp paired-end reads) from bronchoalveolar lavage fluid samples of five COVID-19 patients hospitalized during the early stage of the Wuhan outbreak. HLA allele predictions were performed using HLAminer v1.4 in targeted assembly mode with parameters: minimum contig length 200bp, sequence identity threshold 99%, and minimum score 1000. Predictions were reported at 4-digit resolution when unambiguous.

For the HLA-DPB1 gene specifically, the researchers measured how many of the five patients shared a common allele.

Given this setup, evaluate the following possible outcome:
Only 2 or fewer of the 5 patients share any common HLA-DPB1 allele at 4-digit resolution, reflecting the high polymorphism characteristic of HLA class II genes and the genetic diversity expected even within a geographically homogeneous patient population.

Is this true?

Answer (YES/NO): NO